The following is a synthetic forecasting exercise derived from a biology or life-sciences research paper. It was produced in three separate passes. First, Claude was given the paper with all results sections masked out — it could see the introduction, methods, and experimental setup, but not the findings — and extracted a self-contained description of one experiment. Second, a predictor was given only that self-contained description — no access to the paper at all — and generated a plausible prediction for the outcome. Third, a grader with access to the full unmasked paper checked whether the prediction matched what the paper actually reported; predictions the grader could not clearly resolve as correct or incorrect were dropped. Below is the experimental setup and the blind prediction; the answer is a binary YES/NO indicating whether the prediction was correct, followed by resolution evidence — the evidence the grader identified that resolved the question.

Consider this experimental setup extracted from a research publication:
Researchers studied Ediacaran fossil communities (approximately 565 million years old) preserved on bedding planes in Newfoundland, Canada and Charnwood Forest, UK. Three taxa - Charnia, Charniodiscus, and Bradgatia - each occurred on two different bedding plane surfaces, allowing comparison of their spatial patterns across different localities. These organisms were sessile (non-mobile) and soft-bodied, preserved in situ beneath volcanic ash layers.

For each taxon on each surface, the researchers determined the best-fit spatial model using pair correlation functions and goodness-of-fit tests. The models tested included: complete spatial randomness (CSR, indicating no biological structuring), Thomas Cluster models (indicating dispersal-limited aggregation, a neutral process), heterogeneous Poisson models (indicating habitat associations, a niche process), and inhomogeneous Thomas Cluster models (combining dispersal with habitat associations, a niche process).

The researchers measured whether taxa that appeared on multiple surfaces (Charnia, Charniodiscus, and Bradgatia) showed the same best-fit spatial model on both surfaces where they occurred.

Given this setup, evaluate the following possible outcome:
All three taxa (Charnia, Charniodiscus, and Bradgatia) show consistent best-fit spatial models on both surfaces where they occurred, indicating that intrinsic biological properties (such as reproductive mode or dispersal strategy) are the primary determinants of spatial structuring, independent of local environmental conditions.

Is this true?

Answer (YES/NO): YES